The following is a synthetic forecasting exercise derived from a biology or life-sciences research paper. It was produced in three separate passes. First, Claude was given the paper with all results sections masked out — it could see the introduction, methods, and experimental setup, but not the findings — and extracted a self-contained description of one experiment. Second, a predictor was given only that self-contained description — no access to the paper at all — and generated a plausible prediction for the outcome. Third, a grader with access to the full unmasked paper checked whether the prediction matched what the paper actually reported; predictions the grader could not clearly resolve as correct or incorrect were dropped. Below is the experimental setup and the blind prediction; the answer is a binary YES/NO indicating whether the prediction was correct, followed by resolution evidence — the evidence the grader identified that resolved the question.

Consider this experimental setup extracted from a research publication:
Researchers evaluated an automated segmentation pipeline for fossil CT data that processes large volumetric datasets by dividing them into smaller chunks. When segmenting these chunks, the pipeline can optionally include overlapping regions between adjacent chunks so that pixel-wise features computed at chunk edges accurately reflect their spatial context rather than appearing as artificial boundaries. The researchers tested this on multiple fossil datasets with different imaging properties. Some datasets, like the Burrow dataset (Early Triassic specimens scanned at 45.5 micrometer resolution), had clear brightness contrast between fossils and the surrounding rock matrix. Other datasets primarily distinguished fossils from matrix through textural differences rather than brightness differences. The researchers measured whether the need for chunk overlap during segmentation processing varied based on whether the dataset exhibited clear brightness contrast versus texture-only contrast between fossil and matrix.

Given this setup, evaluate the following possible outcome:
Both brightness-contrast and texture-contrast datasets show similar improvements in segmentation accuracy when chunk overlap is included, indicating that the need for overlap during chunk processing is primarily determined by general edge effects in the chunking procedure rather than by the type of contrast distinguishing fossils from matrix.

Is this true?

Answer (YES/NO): NO